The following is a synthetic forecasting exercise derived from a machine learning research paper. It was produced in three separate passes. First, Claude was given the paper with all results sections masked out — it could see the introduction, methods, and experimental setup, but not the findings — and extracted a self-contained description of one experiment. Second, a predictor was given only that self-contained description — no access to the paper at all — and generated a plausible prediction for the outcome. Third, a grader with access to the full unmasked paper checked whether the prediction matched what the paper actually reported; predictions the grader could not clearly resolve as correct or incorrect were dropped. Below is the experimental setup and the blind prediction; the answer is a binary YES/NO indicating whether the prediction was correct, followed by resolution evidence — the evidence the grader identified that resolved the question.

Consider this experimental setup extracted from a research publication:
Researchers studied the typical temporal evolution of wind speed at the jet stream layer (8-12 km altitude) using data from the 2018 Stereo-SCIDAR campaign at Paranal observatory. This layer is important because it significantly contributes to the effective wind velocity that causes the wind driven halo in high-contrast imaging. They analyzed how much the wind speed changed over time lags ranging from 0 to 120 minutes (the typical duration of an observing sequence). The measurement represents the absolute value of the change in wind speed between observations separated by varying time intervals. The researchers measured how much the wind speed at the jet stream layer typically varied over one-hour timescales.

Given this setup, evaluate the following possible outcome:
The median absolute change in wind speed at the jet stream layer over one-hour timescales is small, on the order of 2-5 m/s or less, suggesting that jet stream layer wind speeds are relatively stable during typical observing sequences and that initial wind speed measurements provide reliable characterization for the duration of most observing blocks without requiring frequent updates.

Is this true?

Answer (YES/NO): NO